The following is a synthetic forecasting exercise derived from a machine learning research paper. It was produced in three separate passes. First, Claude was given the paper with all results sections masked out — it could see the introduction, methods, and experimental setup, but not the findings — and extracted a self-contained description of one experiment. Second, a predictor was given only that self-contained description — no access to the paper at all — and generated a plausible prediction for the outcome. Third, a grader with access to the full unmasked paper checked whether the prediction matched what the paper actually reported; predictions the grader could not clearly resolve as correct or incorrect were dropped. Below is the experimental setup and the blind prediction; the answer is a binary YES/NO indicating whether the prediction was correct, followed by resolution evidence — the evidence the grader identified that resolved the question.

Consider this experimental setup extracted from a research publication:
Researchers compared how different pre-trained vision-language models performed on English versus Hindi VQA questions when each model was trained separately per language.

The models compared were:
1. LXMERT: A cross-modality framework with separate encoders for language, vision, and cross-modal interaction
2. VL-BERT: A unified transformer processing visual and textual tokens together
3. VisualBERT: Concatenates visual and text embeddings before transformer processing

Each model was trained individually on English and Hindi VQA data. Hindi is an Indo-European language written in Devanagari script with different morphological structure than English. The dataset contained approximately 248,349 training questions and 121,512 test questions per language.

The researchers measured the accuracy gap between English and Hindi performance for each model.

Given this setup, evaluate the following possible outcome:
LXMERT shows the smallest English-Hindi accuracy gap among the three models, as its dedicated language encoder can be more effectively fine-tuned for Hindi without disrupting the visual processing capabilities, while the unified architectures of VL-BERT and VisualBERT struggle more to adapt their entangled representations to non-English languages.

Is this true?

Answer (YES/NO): NO